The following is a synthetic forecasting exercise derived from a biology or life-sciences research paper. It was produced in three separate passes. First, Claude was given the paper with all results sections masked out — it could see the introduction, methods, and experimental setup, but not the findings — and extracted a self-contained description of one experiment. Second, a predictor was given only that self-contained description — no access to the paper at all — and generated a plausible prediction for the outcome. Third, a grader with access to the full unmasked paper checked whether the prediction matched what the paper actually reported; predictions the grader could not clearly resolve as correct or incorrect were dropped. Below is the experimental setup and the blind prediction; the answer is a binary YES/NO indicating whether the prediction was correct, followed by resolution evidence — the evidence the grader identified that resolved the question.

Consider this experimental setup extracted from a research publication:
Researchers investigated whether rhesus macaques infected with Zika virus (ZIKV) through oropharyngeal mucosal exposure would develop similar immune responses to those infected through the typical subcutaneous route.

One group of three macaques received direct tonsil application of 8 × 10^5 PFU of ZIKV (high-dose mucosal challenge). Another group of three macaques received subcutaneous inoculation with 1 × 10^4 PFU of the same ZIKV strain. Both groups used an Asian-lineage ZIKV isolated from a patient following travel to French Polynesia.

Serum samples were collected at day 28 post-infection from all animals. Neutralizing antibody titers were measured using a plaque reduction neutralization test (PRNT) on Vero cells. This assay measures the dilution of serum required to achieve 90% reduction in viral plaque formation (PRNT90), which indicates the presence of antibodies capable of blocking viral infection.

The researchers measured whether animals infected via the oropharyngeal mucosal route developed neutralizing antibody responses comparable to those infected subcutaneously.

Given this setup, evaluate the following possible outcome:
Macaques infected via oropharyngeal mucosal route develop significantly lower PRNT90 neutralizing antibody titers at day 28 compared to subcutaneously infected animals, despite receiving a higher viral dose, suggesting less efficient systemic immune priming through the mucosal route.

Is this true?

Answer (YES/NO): NO